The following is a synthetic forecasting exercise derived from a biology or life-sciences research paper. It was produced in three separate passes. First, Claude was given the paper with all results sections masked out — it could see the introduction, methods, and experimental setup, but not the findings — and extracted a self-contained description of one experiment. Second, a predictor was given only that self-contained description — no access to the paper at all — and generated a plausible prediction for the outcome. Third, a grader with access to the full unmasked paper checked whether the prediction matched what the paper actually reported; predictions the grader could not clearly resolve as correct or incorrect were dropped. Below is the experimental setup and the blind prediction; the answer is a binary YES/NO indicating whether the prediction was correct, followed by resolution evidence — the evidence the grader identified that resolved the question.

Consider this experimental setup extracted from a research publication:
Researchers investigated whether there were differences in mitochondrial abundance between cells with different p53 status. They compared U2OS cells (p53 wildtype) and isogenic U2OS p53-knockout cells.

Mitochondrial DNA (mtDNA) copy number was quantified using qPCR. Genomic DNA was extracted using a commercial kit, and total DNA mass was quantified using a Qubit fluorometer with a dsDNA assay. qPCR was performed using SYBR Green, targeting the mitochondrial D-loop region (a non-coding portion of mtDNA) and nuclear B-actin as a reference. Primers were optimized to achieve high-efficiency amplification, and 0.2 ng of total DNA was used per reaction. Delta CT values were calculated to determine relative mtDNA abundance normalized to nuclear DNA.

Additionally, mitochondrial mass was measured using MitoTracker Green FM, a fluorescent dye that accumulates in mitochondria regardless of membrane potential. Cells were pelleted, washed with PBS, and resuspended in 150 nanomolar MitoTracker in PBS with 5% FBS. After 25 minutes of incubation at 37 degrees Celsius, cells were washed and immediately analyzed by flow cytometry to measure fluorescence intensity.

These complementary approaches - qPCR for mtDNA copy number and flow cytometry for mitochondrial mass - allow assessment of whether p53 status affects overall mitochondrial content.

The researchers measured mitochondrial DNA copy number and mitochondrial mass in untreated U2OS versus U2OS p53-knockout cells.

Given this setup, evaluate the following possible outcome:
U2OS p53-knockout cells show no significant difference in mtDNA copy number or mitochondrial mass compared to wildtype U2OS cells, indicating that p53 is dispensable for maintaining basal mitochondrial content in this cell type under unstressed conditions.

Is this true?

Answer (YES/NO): YES